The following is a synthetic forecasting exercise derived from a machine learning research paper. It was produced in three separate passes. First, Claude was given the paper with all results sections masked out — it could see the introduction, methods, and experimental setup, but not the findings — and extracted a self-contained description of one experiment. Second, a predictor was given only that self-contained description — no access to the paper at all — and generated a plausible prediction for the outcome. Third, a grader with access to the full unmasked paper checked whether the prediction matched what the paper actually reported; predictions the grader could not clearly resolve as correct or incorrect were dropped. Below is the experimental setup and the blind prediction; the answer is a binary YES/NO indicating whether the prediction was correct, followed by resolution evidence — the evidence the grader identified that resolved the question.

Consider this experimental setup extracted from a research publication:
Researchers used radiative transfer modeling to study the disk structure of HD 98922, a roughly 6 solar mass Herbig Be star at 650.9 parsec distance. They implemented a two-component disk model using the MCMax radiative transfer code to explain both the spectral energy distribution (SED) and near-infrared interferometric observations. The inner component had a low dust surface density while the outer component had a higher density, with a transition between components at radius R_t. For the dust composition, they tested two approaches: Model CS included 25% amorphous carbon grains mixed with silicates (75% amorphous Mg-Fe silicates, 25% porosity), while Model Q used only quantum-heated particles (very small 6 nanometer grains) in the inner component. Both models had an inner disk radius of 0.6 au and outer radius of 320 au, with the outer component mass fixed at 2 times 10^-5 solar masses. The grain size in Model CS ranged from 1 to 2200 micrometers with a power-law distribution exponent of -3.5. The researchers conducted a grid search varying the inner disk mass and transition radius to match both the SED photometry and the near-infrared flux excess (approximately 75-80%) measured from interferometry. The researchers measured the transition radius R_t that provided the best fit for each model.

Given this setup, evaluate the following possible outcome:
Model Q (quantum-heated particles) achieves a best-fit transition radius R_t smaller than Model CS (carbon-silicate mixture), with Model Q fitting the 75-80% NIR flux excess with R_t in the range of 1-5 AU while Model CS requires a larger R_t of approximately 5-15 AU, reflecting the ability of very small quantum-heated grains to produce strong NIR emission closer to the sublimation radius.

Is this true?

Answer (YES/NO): YES